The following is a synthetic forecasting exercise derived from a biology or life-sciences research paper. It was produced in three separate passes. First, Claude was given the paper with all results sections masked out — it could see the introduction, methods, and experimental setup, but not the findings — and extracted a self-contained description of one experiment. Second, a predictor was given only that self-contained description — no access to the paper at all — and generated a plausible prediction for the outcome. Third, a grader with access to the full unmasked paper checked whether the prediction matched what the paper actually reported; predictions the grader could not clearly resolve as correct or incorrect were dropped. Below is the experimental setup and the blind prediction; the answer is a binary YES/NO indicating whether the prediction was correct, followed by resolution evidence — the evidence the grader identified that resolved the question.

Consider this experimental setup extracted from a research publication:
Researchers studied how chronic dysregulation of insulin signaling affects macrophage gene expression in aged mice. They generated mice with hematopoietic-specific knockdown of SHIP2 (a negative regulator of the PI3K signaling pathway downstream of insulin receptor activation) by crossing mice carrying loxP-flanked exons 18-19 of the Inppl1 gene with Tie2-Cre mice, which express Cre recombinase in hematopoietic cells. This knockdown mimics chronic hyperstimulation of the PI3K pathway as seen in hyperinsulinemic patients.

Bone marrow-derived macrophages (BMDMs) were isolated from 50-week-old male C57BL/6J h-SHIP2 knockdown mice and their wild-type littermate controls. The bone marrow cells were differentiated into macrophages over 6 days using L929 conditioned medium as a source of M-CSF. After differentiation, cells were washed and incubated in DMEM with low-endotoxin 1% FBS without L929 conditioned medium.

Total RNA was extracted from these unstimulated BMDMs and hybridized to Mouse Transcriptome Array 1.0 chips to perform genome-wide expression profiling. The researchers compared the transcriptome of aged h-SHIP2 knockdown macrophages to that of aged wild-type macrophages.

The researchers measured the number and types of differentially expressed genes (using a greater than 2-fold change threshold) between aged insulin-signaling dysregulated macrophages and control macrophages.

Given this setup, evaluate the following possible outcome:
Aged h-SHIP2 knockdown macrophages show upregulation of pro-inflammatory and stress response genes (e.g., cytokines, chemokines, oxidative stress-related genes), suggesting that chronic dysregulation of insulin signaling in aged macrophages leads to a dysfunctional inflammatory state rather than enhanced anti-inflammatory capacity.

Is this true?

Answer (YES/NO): YES